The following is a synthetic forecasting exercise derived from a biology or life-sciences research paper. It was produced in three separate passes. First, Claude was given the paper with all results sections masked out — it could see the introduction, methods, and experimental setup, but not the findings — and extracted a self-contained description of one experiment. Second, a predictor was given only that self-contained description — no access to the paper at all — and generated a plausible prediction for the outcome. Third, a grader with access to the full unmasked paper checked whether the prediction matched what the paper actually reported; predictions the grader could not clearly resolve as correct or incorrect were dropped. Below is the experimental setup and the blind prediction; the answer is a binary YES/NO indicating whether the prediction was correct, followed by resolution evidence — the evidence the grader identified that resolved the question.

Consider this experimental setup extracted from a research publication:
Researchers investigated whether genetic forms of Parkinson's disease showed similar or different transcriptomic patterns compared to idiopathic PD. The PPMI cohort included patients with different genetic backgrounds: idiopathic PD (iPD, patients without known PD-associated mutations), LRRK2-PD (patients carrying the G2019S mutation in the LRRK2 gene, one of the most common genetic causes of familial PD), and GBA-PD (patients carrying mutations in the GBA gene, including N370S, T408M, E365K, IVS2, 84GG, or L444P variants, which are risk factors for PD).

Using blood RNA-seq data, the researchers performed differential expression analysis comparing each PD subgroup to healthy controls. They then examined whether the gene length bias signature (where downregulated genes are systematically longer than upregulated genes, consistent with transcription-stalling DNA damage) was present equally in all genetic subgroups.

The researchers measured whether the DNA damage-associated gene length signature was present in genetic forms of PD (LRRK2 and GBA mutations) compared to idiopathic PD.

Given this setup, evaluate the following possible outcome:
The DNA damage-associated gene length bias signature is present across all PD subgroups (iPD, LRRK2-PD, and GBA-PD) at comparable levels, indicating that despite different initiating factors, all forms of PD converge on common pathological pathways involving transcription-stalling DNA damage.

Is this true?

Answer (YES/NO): NO